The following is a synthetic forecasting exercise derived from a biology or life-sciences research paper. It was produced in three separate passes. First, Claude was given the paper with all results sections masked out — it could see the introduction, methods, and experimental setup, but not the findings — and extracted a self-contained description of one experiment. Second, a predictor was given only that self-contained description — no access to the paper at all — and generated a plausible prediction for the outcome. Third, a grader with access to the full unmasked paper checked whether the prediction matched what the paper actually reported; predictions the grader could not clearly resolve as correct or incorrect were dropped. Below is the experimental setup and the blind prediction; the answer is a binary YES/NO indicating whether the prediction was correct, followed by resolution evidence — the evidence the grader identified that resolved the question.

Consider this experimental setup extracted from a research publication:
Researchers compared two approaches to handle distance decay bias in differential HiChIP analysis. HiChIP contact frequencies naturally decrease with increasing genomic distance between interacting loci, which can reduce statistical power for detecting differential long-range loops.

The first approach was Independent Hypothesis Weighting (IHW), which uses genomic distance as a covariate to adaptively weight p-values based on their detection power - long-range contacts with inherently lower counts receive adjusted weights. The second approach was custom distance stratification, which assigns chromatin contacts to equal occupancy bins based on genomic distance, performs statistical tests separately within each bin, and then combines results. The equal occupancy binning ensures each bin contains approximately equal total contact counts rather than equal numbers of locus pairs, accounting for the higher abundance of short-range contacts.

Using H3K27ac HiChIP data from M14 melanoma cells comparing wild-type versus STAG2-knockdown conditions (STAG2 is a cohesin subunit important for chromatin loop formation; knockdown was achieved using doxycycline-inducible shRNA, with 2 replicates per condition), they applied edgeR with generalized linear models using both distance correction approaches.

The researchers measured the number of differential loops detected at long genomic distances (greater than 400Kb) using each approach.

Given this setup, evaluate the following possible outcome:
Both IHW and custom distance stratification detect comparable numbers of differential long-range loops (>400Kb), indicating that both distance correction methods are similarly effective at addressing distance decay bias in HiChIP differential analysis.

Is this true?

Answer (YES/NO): NO